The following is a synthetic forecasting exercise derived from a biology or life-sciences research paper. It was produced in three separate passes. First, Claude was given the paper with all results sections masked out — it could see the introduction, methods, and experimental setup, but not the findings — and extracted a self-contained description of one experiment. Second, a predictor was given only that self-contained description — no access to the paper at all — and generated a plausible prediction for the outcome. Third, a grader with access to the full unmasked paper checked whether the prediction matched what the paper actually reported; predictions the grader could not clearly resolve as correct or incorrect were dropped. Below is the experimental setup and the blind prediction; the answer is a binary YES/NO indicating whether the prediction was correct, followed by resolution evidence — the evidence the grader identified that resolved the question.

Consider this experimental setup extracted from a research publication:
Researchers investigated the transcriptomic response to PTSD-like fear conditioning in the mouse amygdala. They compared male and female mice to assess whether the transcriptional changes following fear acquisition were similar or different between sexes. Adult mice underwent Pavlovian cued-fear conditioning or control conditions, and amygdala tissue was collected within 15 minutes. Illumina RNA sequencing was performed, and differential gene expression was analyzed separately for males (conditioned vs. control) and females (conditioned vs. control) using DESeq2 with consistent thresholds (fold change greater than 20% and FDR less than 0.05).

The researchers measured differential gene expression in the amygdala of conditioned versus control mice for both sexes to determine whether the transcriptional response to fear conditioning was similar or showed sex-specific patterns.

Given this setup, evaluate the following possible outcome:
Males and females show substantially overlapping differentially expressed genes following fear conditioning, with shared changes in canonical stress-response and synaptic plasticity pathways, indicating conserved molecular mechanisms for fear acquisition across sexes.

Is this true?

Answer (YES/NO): NO